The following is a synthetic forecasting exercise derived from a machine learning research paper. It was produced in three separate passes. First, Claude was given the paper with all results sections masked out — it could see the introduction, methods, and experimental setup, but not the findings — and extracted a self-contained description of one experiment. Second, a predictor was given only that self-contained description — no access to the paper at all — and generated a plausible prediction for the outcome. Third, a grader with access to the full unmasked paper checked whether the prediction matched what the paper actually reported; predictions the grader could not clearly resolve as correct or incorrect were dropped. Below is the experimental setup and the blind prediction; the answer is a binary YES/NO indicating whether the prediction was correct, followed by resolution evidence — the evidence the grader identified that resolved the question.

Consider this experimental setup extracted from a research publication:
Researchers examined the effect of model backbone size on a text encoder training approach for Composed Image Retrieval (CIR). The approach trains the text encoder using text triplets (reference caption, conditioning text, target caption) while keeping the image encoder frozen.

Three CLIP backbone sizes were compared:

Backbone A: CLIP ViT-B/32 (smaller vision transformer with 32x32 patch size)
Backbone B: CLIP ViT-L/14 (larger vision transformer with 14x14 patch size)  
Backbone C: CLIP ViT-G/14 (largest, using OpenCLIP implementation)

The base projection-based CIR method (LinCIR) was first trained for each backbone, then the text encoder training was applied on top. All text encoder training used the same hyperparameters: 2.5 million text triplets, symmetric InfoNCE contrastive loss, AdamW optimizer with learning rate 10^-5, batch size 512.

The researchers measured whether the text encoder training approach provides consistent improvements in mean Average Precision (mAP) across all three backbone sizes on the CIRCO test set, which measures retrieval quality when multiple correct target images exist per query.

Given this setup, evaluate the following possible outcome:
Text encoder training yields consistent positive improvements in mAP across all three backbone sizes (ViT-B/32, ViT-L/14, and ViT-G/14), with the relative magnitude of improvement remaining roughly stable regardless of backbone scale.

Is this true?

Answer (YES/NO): YES